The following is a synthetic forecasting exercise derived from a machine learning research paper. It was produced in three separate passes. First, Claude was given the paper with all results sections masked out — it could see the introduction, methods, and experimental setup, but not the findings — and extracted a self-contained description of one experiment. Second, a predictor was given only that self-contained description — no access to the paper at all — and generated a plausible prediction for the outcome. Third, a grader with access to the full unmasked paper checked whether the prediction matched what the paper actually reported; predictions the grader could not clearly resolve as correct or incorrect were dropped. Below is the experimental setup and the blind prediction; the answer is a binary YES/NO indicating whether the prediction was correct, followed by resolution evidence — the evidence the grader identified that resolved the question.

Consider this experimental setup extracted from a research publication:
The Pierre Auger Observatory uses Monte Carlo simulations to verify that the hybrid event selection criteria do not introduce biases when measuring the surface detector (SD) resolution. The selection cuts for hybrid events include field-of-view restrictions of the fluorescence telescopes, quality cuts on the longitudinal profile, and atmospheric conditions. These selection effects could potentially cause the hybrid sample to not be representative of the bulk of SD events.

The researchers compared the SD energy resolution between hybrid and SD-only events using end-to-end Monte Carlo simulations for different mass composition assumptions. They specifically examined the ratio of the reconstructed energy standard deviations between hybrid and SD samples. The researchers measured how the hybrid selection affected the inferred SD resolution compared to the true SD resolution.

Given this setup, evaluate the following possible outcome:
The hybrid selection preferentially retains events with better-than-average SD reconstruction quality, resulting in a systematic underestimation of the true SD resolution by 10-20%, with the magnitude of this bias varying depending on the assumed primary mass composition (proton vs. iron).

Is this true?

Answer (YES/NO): NO